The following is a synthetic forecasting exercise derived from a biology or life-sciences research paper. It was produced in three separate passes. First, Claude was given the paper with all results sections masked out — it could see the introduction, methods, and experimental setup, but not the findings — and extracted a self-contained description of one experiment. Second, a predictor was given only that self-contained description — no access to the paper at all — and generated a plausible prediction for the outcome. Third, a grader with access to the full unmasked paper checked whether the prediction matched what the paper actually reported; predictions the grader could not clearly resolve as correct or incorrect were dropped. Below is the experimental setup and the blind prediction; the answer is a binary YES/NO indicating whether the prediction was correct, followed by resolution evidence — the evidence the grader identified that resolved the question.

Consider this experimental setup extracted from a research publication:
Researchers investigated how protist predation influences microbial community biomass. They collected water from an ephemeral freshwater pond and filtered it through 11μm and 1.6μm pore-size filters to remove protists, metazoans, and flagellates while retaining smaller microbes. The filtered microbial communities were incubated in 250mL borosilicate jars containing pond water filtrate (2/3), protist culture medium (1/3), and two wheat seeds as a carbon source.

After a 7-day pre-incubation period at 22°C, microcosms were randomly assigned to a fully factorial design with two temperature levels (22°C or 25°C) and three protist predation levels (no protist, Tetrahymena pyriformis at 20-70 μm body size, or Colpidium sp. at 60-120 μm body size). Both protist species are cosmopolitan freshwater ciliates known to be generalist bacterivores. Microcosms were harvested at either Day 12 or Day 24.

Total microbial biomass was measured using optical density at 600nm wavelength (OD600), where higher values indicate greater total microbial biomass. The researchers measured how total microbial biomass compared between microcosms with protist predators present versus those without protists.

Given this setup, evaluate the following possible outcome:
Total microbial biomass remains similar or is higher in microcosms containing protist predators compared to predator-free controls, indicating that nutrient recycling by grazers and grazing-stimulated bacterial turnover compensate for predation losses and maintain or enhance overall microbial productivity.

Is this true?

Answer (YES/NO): NO